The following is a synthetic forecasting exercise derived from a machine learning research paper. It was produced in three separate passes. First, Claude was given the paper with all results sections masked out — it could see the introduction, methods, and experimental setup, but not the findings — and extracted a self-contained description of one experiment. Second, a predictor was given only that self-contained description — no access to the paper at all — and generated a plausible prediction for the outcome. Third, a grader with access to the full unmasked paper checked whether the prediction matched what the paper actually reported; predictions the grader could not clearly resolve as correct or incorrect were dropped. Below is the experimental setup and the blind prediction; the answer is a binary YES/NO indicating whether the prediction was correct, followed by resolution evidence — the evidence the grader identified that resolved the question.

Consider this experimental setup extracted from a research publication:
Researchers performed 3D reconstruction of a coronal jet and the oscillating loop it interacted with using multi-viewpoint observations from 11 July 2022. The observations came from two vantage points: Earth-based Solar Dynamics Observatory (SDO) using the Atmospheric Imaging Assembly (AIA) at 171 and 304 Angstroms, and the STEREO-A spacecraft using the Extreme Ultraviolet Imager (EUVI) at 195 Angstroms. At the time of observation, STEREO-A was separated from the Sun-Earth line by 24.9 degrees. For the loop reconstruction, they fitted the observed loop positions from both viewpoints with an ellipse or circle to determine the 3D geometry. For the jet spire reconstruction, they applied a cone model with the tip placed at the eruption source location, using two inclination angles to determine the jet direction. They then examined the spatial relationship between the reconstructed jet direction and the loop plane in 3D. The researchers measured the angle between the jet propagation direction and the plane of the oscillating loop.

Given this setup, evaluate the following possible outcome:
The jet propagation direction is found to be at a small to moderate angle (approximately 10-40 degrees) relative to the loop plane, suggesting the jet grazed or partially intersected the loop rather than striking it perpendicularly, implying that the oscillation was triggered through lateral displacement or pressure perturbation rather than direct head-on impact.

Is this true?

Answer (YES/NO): YES